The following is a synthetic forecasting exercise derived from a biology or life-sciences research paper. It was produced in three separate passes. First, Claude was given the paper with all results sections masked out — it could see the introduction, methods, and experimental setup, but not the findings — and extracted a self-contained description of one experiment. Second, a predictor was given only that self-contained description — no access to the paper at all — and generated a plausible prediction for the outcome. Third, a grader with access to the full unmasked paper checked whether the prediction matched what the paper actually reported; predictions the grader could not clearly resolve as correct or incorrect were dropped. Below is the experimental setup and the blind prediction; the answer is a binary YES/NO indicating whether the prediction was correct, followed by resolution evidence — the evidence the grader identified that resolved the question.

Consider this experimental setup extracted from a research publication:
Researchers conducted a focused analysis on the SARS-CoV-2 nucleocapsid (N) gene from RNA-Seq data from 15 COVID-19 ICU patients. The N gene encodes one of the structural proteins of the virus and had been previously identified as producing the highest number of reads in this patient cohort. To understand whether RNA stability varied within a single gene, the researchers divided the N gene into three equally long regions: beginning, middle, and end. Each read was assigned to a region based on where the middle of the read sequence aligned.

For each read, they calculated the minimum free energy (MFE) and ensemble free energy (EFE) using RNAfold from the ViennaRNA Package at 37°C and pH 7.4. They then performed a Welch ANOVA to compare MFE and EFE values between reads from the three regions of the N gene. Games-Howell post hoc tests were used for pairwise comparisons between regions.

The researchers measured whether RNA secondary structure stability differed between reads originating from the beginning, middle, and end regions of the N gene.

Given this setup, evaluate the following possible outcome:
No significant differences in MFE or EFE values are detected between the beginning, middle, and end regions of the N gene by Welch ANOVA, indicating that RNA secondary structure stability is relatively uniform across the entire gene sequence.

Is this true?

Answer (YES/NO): NO